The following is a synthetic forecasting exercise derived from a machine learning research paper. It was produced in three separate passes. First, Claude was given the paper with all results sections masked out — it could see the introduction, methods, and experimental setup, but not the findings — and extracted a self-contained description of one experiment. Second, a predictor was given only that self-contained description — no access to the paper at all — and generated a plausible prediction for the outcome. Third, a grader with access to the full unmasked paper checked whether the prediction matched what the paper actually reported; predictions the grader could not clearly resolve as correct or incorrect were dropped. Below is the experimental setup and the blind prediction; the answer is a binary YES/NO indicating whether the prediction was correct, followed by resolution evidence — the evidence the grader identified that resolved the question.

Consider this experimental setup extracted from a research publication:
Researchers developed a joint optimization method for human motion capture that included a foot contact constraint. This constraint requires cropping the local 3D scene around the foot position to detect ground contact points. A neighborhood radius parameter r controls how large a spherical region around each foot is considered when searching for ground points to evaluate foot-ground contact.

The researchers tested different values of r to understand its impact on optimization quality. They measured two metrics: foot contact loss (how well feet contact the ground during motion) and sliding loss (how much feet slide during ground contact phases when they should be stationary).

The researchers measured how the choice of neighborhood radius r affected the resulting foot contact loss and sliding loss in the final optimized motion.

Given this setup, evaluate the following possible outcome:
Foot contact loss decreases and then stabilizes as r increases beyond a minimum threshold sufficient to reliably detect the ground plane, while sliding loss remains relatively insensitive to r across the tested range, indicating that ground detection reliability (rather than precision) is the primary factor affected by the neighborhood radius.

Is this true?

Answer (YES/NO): NO